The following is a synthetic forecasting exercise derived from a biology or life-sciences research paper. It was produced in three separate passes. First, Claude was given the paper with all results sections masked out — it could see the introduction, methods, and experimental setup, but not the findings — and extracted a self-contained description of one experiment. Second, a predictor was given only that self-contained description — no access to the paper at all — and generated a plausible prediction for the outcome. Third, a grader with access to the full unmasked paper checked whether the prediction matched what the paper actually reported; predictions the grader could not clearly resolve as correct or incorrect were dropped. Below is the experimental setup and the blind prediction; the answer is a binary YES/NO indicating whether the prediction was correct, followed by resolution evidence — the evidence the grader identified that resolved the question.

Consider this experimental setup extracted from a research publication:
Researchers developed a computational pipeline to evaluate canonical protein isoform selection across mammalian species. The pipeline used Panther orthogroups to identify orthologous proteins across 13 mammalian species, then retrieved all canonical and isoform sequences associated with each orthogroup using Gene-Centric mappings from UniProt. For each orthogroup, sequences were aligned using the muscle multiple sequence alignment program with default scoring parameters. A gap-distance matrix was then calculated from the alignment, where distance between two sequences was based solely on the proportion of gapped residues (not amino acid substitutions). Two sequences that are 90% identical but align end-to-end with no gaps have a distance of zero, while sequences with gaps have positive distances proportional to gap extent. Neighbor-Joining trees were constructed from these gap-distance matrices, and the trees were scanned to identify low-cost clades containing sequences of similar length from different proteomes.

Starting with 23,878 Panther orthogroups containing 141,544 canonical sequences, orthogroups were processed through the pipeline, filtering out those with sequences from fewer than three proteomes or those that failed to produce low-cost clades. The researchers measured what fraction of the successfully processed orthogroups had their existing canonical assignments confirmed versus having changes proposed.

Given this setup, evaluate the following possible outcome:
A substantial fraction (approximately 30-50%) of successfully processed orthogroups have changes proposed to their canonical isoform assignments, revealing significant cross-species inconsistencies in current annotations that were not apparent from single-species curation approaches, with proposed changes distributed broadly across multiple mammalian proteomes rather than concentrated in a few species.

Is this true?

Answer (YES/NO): YES